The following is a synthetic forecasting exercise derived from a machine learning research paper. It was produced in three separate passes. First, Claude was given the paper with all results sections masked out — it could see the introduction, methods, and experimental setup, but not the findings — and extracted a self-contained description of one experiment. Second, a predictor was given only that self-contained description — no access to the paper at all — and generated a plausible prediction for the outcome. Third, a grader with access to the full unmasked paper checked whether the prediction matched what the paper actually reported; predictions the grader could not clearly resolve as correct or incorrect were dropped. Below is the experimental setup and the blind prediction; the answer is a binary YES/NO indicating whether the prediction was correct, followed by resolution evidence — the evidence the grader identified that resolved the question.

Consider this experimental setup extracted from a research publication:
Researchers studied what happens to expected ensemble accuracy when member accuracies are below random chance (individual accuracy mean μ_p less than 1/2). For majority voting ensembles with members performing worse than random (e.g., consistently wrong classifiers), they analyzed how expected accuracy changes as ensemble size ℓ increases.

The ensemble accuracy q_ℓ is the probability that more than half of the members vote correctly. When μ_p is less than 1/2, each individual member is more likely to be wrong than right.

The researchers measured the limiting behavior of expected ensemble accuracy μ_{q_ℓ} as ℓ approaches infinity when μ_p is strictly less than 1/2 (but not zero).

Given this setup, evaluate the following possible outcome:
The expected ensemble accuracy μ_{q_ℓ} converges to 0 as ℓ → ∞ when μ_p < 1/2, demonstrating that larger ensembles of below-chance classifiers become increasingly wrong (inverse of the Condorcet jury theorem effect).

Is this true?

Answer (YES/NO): YES